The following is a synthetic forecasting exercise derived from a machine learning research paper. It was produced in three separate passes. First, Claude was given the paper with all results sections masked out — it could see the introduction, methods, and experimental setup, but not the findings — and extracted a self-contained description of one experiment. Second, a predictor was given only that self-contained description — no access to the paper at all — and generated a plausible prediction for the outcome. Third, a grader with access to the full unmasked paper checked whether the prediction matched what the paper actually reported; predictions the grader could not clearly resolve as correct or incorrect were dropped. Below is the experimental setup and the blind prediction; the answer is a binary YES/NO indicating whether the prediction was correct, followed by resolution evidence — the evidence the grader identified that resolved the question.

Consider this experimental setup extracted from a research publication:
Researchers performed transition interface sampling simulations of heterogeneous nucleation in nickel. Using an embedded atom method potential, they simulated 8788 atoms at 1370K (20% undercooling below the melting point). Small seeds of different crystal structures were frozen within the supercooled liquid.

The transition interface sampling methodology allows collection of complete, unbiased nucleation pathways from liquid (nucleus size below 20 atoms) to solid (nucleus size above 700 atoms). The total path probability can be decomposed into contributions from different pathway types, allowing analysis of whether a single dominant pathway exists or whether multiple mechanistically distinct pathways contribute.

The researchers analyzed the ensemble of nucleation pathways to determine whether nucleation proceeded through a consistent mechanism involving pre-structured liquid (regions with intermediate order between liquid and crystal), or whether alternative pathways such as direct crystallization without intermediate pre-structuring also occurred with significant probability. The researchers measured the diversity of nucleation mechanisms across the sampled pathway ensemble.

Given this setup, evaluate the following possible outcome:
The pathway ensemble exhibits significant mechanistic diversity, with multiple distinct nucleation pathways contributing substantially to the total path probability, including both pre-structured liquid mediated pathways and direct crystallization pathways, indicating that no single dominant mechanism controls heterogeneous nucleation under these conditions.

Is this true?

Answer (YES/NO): NO